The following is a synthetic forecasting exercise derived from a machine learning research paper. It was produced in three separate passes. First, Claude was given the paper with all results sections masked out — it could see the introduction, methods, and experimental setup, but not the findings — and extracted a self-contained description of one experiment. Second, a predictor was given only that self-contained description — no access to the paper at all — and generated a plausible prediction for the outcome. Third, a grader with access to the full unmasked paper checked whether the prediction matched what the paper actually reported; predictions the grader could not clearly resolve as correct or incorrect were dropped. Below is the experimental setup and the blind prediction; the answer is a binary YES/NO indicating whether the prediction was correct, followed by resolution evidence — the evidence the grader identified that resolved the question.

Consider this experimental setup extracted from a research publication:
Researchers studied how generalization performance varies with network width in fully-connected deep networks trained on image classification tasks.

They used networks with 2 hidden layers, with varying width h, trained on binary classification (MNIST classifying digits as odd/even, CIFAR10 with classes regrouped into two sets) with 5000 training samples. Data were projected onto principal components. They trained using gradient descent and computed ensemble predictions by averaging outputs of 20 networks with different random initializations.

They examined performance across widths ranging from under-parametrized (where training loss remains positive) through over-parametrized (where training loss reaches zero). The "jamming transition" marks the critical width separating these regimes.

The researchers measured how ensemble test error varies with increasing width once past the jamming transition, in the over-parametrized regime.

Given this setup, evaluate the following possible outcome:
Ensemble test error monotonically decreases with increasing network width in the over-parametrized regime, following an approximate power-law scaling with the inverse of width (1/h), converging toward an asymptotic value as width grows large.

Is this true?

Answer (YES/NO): NO